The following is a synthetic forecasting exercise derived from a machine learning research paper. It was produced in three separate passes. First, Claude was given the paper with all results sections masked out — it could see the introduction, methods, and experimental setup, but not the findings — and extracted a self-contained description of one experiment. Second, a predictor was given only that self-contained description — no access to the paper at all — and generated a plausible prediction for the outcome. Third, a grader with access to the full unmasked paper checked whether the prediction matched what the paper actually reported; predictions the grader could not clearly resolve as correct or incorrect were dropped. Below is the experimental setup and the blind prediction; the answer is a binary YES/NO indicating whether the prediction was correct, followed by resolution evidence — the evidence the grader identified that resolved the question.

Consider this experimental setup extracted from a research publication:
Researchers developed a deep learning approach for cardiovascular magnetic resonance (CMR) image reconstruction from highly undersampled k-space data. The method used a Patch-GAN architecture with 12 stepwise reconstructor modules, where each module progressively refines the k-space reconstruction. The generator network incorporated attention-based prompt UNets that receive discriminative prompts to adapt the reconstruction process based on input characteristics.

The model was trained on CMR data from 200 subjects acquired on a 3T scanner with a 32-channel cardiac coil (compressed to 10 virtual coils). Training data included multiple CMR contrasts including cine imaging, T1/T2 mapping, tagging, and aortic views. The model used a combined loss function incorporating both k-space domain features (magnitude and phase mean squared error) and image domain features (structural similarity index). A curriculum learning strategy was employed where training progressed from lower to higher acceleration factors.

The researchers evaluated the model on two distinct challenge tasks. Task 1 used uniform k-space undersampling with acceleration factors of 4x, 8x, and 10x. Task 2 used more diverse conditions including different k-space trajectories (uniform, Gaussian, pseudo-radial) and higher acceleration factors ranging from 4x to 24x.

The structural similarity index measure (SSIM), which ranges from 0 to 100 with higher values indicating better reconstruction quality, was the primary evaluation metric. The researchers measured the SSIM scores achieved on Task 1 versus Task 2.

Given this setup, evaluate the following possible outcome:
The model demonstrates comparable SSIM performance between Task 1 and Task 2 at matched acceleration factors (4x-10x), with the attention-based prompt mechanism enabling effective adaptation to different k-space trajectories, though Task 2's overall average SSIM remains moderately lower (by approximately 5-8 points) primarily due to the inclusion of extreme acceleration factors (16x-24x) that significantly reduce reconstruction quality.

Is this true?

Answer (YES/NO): NO